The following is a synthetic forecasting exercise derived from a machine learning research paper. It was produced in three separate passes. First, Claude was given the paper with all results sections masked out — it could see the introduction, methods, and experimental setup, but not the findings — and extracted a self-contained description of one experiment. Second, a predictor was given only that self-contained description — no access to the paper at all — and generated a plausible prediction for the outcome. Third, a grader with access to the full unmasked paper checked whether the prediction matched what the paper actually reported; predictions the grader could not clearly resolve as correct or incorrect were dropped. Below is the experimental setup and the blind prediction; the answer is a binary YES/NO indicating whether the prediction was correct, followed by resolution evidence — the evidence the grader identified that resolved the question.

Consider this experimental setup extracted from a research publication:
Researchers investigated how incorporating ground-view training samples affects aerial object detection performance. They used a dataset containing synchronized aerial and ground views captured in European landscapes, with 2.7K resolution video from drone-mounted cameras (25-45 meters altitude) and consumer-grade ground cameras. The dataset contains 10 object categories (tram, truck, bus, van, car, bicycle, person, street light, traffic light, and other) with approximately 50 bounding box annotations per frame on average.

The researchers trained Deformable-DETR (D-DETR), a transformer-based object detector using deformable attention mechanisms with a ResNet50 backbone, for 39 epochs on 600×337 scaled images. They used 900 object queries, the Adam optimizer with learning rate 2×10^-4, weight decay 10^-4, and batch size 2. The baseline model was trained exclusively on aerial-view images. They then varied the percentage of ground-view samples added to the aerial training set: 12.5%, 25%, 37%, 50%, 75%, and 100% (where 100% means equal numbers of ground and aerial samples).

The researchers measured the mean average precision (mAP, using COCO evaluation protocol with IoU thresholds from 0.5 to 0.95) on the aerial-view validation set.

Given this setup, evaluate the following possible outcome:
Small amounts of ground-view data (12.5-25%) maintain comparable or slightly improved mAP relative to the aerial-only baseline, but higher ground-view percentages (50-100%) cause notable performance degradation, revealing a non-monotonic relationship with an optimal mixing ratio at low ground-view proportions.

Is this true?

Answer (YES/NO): NO